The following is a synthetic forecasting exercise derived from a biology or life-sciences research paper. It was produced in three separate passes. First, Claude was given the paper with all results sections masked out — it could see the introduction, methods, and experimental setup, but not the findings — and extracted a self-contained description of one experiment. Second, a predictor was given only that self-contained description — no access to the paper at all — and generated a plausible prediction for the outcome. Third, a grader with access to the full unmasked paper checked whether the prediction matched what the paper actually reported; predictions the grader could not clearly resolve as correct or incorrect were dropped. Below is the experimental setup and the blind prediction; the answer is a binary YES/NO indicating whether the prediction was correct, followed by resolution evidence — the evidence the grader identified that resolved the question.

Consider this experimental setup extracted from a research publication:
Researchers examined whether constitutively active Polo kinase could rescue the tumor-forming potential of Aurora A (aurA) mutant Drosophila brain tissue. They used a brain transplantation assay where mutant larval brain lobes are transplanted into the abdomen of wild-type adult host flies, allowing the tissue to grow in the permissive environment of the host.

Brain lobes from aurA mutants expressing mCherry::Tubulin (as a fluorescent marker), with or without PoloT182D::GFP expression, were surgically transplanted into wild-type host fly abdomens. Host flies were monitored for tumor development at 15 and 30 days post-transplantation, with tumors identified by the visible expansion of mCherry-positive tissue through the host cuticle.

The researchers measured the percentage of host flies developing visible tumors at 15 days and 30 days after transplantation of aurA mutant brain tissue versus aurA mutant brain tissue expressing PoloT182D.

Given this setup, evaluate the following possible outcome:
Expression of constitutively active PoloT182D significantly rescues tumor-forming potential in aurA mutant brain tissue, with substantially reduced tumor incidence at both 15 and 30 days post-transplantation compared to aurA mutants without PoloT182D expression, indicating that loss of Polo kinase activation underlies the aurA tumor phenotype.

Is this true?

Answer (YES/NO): YES